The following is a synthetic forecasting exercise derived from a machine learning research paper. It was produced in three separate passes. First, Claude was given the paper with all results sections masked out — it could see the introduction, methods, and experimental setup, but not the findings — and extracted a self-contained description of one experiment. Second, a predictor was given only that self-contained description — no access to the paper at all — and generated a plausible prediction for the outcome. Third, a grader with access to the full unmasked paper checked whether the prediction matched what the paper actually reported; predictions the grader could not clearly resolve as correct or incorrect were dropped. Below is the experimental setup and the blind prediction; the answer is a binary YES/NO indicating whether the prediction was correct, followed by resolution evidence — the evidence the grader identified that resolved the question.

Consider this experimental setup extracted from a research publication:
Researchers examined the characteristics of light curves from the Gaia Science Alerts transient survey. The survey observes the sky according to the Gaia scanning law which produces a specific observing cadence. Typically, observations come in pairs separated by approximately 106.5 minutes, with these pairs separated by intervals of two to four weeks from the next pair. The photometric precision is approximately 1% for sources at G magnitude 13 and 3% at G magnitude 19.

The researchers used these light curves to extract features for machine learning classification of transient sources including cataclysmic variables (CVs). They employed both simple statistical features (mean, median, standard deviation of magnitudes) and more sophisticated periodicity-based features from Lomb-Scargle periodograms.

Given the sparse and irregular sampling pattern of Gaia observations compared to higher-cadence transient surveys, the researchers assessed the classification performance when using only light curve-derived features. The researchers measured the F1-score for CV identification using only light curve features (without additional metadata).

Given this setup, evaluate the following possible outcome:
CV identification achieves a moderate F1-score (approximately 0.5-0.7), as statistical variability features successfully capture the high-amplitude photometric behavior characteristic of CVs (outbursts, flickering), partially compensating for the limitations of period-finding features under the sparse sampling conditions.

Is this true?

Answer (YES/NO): NO